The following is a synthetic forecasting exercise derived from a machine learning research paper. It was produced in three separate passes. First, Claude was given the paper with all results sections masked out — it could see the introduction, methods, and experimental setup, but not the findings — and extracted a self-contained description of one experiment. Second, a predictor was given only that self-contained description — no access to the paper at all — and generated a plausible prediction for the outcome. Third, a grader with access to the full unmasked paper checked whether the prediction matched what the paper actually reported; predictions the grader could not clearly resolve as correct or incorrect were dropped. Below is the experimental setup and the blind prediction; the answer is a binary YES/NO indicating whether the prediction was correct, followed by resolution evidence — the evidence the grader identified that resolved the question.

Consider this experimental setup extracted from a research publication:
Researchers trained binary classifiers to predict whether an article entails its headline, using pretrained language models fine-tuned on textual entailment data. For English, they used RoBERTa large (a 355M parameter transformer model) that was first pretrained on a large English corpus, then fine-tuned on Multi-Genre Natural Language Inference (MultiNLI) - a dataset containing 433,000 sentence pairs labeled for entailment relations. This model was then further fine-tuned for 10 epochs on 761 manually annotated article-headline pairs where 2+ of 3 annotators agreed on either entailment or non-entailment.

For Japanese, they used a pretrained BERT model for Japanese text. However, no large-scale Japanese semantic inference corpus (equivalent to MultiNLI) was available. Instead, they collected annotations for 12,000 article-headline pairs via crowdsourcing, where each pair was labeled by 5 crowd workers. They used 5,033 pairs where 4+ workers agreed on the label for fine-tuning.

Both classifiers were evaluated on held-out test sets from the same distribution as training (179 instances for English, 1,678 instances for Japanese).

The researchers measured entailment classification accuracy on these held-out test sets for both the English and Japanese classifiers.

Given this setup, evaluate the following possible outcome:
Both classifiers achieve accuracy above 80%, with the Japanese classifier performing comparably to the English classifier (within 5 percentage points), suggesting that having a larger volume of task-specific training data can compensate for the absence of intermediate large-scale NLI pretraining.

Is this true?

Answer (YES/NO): NO